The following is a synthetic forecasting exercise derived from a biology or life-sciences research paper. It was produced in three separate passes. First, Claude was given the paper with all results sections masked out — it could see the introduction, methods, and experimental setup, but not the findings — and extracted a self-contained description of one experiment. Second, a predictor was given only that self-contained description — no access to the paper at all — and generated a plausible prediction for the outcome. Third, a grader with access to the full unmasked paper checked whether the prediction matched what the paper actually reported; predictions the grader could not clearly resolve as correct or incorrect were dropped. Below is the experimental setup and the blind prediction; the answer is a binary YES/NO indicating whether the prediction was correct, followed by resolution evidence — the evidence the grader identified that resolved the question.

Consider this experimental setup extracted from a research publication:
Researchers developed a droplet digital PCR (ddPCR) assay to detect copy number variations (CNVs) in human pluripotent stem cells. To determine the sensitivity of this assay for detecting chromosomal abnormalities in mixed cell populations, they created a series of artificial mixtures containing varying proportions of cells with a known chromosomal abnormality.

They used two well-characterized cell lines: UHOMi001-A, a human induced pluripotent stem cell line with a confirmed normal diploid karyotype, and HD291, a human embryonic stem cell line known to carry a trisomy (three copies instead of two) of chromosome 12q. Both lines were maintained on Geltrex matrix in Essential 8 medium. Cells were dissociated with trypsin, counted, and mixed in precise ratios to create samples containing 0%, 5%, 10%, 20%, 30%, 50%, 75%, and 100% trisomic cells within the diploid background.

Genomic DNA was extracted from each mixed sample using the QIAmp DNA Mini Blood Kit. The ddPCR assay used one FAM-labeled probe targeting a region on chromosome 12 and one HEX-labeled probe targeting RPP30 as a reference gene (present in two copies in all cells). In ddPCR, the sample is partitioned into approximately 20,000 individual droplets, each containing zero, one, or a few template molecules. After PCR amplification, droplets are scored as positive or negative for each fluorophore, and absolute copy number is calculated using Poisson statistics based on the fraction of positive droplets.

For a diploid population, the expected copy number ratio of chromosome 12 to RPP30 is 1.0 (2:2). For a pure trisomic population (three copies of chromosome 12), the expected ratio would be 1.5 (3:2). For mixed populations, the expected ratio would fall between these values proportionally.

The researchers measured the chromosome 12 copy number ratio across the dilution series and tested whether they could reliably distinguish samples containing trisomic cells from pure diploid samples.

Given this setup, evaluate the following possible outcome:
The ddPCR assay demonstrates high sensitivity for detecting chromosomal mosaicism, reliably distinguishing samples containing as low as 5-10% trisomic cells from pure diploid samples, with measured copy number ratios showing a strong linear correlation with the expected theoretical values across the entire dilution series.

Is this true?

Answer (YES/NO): NO